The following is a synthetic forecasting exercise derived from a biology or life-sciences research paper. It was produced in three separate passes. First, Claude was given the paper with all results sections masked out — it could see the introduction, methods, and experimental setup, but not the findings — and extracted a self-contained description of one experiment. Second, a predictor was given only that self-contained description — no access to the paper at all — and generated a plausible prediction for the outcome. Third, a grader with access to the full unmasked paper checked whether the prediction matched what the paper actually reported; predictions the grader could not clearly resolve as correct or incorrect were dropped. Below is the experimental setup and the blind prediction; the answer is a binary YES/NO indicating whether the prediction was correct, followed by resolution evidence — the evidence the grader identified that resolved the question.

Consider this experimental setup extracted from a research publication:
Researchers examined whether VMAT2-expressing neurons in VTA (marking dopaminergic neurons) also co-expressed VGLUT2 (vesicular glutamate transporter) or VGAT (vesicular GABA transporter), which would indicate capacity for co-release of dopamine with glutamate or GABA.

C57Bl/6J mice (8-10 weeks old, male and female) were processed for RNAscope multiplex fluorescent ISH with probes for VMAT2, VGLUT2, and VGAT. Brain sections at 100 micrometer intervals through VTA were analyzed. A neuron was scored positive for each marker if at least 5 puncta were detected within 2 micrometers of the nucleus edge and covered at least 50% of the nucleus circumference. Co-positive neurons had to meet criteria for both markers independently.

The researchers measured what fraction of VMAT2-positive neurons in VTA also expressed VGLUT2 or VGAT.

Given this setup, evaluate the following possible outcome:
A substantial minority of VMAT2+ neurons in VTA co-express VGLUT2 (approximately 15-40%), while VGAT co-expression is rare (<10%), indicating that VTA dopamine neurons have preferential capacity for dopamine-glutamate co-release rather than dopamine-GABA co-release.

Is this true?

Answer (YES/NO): NO